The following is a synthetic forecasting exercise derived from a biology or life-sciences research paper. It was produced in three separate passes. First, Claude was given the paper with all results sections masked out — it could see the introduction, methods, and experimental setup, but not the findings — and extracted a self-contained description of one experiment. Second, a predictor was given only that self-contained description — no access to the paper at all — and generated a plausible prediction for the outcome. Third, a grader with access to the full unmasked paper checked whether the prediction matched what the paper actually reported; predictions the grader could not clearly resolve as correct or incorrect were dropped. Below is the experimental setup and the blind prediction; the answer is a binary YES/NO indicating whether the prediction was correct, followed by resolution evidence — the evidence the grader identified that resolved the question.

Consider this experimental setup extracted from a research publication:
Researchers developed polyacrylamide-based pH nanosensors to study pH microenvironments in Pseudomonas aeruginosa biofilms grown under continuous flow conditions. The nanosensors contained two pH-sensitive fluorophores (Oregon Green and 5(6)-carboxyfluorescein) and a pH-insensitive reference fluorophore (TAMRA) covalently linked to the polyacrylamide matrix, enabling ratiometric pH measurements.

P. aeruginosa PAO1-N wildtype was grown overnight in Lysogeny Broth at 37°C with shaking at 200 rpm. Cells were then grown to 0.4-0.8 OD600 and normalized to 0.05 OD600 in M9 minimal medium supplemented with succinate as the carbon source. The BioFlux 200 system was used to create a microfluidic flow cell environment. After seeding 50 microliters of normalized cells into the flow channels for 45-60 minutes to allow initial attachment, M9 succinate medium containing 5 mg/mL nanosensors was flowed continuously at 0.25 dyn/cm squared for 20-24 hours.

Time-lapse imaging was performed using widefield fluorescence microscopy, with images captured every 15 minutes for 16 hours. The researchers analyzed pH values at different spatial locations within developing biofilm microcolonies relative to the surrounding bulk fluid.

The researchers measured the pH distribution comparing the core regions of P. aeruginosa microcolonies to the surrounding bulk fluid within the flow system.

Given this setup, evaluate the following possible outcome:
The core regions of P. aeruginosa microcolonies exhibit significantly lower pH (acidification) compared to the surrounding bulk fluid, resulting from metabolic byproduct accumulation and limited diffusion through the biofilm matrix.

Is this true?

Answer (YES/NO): YES